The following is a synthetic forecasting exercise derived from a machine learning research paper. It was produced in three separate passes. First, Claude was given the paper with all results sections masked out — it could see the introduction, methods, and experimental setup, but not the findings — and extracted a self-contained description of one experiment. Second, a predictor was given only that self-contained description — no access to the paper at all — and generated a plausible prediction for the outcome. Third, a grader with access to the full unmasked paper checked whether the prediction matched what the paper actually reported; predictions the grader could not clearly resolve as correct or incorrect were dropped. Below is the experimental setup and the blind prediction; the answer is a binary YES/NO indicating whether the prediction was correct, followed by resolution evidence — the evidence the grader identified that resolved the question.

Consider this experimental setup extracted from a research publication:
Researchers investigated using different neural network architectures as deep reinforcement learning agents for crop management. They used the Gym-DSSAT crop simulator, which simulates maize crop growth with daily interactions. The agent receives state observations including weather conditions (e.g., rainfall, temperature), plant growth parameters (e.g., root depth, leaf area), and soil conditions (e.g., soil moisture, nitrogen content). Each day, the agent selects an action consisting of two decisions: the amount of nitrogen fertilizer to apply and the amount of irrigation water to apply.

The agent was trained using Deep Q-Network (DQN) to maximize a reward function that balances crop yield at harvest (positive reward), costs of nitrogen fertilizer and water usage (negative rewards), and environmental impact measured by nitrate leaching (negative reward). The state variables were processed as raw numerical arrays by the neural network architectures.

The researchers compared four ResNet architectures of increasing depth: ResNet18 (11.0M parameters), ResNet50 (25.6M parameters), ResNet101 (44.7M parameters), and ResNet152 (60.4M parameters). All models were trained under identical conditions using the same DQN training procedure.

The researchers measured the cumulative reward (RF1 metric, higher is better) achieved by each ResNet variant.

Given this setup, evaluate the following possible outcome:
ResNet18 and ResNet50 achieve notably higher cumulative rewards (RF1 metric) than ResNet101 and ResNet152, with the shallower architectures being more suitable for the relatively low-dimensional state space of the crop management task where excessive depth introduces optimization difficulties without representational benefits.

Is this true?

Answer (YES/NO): YES